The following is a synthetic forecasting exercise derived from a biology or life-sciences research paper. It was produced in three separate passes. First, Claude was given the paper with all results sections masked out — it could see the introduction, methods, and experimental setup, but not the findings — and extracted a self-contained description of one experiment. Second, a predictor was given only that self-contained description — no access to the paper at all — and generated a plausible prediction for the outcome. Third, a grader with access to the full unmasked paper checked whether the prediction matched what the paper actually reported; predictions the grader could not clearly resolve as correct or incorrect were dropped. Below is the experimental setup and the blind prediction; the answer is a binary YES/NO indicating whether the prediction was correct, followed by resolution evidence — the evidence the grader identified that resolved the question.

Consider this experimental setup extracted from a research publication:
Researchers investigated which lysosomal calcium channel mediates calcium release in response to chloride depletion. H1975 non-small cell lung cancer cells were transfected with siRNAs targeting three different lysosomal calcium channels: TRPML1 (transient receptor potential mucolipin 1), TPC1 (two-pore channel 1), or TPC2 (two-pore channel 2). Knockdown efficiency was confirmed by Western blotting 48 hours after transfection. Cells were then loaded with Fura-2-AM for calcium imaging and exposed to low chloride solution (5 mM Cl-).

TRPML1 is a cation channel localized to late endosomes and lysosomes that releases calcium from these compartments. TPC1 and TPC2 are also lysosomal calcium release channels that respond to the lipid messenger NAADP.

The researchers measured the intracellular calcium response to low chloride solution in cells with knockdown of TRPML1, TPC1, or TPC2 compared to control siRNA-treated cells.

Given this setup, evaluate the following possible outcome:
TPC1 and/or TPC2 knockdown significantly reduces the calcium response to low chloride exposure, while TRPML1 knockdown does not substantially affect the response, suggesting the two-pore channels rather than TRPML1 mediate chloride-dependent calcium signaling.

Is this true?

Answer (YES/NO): NO